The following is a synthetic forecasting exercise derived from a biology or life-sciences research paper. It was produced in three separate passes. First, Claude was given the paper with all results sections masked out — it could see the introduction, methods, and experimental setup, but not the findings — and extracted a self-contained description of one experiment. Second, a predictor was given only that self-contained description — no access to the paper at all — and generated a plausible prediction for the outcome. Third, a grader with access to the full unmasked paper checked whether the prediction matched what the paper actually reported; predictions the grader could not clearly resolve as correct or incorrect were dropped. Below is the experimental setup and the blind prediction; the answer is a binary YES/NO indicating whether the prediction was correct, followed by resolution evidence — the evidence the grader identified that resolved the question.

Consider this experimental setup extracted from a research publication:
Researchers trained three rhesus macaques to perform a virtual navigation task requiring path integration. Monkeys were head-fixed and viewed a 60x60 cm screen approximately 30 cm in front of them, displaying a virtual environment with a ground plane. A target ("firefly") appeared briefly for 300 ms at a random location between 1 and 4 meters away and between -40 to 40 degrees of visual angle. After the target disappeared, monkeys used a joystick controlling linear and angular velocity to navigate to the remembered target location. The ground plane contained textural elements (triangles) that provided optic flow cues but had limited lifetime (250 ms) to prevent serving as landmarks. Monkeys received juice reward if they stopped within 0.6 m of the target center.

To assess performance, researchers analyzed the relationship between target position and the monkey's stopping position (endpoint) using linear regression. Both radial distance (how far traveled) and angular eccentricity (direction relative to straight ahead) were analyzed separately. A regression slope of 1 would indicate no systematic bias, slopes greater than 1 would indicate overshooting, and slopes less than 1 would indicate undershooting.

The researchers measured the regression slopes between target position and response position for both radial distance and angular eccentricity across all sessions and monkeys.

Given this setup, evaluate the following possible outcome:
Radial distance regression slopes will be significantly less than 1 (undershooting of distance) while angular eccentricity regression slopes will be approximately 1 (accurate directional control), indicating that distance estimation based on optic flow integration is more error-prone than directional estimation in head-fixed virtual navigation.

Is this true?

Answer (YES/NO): NO